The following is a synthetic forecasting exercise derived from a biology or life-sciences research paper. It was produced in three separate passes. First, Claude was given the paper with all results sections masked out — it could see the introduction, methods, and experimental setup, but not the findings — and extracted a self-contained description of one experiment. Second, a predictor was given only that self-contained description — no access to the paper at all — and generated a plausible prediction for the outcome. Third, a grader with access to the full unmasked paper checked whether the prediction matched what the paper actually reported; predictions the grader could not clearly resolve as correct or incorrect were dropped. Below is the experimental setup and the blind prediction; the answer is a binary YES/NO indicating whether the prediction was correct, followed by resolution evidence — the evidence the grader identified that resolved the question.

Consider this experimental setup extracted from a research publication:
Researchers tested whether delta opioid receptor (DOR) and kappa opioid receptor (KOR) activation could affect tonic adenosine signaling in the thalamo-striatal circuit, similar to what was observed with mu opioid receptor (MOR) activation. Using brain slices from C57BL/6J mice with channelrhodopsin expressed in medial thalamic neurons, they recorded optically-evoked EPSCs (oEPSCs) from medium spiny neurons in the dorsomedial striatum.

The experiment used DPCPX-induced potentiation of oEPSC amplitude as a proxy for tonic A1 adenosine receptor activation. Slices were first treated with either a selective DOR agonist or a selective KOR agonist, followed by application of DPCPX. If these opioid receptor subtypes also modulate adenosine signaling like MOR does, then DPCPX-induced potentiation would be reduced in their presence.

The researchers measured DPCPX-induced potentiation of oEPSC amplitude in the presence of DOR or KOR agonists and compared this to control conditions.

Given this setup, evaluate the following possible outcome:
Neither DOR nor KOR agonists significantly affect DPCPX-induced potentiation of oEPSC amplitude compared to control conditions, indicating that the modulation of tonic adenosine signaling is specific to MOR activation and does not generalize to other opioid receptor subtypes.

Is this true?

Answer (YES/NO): YES